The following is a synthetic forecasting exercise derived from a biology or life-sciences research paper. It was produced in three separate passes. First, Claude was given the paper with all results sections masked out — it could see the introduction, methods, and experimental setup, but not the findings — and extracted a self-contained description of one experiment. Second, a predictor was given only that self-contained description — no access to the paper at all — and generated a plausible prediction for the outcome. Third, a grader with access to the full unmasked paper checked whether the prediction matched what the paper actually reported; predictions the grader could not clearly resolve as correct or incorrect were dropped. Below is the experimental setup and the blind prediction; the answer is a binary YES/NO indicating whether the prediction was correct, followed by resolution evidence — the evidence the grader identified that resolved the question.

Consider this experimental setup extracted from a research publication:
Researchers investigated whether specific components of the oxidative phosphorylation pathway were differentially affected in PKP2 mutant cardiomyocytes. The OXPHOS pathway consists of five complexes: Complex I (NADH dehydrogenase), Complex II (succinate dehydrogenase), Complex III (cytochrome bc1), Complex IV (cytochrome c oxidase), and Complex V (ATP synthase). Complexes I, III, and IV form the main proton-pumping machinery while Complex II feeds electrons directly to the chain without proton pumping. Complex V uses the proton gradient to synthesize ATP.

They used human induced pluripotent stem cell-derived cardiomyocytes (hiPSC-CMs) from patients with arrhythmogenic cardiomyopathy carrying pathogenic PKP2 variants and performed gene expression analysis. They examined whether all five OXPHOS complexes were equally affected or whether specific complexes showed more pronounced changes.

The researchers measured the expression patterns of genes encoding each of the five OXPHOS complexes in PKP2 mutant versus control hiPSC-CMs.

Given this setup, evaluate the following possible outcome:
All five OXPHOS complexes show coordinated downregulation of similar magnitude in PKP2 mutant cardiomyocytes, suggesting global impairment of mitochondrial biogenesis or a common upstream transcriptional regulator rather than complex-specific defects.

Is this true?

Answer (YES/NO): NO